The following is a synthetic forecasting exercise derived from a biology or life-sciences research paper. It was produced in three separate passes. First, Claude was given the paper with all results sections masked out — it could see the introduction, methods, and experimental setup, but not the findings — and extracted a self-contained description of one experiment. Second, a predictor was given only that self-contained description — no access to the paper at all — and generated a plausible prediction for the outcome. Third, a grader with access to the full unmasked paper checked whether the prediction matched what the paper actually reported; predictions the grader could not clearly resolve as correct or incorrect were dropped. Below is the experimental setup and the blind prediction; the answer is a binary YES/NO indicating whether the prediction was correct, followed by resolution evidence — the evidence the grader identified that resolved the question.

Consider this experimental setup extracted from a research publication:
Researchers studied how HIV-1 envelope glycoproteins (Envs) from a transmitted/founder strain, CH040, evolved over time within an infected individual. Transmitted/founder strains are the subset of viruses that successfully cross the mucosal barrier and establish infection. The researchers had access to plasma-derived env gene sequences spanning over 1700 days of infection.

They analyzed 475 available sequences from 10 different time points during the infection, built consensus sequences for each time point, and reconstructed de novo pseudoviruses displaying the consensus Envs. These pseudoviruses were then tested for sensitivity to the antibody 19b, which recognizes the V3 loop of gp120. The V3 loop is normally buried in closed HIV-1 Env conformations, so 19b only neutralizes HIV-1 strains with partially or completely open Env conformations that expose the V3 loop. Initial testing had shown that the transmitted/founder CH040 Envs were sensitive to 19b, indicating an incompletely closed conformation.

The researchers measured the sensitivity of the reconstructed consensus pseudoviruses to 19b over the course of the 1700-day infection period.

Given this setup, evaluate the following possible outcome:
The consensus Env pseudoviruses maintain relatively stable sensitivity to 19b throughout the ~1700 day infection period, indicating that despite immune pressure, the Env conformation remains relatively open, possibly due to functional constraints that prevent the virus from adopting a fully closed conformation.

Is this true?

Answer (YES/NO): NO